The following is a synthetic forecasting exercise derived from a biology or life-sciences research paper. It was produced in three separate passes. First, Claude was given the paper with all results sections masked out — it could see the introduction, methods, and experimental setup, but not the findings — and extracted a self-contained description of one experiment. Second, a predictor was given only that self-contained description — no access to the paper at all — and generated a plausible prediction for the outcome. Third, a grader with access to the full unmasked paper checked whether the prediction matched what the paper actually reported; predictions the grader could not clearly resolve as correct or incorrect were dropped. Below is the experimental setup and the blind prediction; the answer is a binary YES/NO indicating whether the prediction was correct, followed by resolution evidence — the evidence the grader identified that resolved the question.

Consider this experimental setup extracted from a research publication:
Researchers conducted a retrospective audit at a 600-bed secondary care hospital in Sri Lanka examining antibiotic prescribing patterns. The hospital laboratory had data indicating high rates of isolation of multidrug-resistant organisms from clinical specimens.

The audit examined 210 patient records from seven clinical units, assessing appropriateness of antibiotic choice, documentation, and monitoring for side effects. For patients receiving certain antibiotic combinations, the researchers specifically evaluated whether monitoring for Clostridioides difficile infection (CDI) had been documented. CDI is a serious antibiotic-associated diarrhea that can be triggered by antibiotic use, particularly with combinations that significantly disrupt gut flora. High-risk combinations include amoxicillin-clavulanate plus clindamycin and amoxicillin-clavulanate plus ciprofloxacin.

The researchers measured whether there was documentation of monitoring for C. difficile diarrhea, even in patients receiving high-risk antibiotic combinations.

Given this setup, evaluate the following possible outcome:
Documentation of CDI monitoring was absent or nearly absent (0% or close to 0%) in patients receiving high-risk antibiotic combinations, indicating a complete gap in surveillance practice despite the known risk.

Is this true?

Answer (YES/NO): YES